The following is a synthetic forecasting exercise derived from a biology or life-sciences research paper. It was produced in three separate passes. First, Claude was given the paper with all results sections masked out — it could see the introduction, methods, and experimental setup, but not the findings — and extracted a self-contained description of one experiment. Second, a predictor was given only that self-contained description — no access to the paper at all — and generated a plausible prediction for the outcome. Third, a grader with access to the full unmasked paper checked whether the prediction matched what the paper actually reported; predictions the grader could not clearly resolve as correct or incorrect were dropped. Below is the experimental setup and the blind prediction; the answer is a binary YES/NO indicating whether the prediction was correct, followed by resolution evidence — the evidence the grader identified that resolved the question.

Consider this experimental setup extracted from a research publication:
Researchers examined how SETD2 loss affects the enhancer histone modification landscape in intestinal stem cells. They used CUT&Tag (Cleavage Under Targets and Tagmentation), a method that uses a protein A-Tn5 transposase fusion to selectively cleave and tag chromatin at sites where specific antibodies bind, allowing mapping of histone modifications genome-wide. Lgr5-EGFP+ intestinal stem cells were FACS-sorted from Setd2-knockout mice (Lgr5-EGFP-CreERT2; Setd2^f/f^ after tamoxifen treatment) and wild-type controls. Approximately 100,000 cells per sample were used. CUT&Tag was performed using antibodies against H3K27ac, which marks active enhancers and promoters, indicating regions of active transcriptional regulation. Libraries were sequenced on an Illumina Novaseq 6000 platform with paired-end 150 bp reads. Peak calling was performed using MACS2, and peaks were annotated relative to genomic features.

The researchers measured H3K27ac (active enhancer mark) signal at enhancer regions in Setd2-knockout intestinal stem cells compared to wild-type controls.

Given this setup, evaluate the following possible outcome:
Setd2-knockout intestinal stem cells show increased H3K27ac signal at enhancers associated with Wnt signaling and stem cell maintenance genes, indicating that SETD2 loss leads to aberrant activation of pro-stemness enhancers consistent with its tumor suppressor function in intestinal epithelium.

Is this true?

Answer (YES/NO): NO